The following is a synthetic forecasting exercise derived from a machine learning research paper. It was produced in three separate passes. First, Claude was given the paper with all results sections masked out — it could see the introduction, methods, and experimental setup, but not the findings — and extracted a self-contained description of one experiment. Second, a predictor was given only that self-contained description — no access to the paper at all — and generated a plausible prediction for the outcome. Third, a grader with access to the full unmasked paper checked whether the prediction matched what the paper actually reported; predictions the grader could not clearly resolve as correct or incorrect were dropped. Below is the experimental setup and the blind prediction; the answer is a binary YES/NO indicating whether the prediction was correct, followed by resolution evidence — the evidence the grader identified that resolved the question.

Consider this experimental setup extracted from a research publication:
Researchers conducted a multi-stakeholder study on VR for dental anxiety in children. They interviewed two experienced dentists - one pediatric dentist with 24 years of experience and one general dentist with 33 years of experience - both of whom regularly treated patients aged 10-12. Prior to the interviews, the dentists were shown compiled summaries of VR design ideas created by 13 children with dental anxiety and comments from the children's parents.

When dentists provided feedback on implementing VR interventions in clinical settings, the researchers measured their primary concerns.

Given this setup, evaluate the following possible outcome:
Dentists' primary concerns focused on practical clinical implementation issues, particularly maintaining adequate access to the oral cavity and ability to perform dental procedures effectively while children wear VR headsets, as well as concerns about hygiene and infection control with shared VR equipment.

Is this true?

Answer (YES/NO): NO